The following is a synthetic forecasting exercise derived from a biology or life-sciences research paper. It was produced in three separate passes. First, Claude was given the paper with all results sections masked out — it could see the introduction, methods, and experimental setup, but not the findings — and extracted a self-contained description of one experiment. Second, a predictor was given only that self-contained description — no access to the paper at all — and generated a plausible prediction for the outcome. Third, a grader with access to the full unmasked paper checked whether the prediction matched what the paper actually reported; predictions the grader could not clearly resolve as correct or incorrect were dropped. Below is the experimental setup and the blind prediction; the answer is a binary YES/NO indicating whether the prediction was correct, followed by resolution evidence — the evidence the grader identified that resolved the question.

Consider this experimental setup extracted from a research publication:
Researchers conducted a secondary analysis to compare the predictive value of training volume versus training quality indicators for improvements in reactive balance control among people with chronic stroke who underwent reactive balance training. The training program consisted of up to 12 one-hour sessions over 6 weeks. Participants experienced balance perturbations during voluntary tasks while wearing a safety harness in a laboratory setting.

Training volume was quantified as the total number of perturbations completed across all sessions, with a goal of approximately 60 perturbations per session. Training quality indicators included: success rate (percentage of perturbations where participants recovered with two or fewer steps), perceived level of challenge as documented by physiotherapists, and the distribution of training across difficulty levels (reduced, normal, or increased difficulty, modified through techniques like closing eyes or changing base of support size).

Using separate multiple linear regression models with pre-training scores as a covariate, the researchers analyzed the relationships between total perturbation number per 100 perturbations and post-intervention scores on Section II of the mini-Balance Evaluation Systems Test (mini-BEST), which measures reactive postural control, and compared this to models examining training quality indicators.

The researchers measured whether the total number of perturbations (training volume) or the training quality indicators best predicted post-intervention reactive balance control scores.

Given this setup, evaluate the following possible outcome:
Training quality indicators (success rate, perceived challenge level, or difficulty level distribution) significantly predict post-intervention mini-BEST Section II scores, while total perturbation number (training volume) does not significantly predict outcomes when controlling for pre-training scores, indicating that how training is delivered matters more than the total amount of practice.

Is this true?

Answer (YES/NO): NO